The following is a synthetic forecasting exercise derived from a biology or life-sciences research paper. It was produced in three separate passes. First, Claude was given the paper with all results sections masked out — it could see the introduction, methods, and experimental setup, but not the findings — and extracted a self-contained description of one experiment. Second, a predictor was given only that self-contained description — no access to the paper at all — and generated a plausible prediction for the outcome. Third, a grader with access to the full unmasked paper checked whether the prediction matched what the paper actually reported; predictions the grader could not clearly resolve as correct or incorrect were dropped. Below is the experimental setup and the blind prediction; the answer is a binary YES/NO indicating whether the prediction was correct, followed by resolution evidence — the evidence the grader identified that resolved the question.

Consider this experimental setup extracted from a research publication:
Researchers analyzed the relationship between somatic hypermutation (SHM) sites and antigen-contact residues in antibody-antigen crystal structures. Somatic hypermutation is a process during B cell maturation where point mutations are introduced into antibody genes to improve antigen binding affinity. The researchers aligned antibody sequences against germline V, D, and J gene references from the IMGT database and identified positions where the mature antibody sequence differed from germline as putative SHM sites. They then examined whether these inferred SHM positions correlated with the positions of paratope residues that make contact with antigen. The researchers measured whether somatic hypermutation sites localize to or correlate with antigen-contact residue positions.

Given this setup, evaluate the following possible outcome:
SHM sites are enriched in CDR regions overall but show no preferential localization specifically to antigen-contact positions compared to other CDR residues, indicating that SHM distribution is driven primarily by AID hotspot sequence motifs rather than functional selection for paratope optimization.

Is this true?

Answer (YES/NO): NO